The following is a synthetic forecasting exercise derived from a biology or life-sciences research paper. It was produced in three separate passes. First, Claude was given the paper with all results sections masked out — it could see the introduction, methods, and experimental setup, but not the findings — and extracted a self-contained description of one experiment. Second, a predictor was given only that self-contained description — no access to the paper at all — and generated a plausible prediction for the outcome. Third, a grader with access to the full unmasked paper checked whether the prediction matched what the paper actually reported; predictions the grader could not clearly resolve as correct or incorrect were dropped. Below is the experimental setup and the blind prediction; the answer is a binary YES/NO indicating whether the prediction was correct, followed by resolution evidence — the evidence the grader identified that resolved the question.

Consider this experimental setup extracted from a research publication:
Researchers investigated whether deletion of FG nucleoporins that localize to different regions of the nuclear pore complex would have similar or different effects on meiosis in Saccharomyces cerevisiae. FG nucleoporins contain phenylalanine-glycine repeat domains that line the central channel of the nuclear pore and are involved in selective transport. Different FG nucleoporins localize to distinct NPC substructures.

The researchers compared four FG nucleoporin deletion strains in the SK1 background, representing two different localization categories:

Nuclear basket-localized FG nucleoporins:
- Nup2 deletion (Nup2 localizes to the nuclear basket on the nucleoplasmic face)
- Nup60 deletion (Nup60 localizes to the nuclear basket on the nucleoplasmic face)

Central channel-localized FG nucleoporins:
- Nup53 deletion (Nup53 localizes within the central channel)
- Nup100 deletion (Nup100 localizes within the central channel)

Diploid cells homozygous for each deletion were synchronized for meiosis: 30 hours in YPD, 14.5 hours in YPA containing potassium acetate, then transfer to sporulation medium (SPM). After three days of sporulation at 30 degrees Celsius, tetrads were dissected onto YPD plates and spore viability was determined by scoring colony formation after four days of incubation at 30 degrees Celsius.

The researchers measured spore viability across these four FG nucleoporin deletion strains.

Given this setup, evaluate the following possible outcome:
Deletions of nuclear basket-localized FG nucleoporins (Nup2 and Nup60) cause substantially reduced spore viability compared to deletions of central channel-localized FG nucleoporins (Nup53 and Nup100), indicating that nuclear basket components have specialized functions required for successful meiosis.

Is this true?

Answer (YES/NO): YES